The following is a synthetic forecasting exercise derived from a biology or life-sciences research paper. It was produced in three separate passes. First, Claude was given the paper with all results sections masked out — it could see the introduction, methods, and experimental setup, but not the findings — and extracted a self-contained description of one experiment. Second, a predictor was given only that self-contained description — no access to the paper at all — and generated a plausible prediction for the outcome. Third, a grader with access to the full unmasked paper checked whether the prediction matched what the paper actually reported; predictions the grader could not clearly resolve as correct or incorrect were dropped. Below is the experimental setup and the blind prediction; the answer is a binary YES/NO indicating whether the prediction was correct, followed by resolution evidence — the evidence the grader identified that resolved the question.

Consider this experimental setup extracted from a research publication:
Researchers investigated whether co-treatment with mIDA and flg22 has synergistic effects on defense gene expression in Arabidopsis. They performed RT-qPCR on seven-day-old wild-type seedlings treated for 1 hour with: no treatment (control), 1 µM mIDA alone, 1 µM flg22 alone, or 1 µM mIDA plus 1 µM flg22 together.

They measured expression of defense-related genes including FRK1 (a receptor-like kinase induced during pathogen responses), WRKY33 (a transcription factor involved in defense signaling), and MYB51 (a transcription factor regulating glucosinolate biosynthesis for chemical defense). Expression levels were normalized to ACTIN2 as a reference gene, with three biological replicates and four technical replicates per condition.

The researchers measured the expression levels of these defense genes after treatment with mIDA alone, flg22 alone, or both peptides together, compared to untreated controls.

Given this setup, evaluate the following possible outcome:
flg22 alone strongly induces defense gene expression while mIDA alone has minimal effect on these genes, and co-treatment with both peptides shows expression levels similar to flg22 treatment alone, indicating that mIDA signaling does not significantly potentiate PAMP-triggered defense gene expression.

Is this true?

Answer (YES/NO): NO